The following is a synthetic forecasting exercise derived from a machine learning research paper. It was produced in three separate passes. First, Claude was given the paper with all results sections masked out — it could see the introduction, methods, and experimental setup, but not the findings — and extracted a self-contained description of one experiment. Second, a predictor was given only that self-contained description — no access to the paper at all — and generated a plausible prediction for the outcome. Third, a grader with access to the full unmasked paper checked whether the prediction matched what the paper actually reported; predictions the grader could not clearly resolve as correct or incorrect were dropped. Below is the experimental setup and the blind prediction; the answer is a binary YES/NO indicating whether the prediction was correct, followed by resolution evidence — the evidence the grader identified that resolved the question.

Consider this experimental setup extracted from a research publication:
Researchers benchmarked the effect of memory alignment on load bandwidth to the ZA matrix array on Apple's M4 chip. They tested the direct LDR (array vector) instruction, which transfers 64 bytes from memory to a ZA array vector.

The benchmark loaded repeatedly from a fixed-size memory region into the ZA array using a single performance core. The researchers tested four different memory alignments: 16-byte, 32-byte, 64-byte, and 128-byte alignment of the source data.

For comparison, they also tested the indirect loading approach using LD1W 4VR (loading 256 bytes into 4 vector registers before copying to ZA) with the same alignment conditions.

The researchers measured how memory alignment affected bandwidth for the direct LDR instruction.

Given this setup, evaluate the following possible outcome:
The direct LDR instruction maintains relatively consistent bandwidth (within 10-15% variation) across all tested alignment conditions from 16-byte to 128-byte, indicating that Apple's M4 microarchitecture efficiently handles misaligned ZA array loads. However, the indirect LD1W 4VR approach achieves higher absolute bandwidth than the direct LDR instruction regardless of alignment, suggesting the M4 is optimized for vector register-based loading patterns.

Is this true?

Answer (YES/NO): NO